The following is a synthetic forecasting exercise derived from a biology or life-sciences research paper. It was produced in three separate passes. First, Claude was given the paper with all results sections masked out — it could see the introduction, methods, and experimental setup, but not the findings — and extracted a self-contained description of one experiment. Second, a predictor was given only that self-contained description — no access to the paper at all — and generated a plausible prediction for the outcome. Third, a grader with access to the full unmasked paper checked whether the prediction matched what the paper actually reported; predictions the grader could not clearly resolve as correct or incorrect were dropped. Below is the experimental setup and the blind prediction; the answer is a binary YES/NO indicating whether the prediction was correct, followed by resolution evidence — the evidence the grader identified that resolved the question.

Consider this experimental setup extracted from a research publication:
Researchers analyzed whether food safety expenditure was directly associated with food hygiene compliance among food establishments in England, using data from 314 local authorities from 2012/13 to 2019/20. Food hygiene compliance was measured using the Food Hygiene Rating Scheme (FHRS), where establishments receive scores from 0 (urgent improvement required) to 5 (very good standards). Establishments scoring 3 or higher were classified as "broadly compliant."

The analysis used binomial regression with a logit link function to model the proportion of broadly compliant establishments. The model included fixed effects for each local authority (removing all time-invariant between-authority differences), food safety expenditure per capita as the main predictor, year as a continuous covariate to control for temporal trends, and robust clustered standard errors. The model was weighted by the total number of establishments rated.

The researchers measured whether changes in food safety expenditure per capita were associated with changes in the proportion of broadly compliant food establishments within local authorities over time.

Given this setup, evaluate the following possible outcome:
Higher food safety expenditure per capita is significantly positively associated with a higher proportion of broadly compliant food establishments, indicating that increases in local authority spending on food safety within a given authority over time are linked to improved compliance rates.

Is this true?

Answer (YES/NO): NO